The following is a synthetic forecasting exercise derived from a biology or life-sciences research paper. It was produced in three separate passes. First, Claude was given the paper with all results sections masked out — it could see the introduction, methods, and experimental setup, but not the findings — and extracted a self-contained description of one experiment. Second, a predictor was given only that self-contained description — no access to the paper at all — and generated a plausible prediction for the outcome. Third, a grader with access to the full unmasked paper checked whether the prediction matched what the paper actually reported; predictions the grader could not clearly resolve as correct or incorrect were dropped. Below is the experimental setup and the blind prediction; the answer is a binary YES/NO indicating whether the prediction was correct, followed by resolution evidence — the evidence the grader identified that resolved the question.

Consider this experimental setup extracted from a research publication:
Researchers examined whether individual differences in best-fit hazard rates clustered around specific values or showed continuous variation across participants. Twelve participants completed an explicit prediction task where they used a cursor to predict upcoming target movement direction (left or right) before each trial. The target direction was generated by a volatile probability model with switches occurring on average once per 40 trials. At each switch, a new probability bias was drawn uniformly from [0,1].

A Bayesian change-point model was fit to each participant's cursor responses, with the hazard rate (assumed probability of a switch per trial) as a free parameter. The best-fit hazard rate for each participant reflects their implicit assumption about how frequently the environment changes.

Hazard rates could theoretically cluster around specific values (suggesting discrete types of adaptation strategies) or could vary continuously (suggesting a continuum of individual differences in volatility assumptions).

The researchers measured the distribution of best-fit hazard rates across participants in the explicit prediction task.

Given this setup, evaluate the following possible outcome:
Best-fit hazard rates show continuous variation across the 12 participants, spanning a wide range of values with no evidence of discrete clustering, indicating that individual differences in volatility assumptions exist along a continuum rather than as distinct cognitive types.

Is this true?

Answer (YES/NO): NO